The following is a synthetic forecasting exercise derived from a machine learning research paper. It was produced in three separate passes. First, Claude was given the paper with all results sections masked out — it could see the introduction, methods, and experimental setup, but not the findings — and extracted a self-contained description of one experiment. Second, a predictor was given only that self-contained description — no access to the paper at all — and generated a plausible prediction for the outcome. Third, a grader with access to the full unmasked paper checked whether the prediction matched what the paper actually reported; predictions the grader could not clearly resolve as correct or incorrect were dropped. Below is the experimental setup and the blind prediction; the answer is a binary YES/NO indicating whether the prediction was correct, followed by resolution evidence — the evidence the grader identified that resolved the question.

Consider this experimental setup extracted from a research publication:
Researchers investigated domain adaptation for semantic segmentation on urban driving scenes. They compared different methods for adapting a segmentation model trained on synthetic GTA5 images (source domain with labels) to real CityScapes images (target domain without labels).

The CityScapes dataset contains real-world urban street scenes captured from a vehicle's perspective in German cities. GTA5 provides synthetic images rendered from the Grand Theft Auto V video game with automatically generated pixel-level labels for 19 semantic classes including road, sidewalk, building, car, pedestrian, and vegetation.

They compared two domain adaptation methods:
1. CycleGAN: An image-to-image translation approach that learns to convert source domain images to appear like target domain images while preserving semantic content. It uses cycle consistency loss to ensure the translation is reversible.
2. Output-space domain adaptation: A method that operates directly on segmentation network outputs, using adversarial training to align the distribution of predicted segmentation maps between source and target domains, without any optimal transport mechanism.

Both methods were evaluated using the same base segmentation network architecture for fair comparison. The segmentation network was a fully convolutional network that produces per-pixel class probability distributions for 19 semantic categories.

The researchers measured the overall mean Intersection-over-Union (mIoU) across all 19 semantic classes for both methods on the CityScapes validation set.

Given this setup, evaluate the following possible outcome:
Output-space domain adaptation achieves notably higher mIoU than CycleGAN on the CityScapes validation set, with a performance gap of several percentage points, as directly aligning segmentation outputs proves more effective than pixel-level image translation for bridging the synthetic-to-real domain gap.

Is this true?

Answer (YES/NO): YES